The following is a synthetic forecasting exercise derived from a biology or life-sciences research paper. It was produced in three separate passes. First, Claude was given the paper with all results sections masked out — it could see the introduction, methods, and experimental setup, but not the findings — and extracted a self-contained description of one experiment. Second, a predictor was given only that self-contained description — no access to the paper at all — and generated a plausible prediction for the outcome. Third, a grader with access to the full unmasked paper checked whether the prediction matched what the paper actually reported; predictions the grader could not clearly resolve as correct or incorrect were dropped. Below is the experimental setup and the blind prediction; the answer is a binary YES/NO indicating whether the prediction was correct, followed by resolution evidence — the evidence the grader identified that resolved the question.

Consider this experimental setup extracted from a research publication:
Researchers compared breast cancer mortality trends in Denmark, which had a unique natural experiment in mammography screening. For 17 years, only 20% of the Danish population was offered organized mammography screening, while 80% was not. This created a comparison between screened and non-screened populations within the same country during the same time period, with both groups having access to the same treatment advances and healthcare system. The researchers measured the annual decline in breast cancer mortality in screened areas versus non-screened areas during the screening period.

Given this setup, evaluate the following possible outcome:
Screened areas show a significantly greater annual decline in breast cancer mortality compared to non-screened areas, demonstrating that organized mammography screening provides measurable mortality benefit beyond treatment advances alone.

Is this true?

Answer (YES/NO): NO